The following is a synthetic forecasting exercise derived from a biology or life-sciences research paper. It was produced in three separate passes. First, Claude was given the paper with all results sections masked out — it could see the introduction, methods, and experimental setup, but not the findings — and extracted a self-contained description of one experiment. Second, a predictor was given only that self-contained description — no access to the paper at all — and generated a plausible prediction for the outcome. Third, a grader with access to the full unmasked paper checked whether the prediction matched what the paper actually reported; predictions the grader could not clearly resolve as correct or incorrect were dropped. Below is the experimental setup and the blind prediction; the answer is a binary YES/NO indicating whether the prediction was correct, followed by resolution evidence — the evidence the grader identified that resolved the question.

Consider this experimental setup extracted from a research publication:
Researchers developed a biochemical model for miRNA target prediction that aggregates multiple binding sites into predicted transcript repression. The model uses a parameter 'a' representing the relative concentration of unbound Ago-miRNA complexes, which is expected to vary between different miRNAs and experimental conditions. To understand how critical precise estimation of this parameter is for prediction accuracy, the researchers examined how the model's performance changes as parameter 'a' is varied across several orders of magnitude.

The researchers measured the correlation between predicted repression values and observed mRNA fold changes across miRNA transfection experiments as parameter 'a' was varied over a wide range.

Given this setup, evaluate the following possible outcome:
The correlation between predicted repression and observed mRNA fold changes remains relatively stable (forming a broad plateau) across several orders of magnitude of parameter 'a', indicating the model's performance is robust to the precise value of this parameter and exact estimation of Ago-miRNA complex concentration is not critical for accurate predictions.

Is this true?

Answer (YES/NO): YES